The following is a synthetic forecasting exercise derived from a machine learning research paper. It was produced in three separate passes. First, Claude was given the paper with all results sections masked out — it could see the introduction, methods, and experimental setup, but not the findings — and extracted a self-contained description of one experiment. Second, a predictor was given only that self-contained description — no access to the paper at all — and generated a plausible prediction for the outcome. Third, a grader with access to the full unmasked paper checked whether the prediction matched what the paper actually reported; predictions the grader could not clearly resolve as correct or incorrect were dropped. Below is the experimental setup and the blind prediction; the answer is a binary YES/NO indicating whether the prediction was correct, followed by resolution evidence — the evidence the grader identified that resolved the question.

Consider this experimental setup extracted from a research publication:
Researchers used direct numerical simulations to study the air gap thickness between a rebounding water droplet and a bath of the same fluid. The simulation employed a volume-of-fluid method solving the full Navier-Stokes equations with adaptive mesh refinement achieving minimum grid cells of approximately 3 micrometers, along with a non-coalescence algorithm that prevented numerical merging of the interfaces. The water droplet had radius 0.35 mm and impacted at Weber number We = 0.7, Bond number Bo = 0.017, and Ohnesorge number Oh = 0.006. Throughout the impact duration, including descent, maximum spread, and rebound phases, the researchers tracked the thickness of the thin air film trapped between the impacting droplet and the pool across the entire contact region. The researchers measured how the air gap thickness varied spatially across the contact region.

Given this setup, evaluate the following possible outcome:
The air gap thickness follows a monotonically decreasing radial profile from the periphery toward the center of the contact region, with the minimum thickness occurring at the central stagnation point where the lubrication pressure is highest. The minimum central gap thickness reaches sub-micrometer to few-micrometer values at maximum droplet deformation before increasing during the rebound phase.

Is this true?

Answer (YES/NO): NO